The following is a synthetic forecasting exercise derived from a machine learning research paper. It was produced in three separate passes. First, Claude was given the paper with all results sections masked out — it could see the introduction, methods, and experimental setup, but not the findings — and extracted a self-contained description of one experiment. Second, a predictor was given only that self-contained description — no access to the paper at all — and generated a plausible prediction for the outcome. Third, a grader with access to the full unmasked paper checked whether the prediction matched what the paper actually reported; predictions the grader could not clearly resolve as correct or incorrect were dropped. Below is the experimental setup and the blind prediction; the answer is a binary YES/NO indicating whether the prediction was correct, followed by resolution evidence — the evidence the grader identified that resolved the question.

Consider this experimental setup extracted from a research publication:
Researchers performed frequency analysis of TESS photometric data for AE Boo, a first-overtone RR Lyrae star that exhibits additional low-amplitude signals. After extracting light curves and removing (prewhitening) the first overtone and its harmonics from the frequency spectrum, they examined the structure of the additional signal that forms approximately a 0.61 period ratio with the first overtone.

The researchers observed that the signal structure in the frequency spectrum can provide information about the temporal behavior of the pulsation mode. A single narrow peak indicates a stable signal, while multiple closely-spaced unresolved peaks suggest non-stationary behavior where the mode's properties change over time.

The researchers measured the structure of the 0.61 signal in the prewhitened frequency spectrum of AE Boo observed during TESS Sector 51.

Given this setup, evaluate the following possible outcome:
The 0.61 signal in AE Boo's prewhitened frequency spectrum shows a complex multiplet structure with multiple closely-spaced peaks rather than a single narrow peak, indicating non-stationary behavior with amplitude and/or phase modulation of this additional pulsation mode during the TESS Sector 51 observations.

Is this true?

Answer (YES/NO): YES